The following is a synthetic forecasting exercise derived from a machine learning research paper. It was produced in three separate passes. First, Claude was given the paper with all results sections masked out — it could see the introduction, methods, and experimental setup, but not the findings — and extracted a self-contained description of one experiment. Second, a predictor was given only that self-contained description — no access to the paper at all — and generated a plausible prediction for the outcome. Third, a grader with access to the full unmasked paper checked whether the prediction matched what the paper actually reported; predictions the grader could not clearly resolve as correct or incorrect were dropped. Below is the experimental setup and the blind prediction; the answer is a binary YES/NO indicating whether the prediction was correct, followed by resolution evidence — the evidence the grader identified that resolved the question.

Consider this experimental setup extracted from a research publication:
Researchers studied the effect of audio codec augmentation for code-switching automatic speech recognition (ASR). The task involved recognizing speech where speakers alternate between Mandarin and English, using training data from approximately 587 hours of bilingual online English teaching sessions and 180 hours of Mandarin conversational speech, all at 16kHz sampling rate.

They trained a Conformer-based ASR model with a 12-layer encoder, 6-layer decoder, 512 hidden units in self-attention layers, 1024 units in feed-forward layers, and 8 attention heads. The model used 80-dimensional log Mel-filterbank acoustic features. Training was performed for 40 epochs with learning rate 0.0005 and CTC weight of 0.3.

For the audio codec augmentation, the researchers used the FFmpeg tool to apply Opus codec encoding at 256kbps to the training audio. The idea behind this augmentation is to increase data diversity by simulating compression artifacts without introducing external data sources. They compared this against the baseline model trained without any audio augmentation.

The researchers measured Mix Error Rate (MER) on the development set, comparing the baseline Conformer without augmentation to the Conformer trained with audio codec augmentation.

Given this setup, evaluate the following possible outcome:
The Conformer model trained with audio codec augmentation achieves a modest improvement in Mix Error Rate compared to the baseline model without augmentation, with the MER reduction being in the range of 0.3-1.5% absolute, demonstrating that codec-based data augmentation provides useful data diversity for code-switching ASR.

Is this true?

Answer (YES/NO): NO